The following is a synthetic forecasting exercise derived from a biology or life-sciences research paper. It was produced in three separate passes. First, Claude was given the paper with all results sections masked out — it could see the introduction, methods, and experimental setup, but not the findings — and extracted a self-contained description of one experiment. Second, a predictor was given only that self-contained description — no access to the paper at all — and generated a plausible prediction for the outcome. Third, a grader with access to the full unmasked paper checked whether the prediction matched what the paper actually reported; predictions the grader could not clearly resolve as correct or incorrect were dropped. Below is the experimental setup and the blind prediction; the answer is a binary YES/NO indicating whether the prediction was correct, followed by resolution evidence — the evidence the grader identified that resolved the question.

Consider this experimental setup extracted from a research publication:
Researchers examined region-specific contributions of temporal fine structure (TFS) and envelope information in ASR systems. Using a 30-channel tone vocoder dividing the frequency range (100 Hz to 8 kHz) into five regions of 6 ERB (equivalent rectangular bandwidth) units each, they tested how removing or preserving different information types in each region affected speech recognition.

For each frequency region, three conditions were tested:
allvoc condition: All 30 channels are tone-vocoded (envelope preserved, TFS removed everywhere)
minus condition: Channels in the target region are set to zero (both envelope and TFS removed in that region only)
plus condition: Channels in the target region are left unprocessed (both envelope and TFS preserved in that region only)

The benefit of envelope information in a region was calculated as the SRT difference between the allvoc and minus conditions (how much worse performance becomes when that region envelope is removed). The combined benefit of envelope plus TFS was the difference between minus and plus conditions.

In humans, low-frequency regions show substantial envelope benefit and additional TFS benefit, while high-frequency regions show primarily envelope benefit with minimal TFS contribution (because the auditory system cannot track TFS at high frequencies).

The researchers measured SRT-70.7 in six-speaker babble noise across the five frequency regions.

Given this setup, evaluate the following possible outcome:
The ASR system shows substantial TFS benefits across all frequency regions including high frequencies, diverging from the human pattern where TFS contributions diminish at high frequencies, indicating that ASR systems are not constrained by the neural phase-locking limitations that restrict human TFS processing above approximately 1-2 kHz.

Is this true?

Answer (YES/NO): NO